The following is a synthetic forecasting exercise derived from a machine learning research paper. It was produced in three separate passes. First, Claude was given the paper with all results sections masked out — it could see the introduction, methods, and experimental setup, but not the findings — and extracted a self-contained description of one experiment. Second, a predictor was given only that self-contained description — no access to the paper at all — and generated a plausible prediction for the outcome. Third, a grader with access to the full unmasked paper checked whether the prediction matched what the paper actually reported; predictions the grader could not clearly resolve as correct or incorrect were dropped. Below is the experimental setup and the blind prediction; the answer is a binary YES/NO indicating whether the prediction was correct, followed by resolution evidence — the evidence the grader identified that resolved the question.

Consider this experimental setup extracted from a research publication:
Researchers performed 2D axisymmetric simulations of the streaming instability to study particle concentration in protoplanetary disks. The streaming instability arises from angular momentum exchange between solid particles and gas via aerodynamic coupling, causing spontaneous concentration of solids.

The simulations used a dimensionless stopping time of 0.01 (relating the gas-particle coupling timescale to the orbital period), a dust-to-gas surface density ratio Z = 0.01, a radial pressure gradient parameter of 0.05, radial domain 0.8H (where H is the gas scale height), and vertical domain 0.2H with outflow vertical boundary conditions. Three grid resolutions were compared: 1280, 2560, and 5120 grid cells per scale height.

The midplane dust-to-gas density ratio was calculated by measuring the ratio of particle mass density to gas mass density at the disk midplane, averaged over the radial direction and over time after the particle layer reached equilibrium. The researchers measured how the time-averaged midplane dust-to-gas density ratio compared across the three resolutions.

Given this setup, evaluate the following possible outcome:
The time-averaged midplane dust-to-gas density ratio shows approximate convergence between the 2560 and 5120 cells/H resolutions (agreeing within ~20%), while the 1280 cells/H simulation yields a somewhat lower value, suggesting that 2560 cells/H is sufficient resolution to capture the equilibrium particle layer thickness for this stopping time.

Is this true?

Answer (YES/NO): NO